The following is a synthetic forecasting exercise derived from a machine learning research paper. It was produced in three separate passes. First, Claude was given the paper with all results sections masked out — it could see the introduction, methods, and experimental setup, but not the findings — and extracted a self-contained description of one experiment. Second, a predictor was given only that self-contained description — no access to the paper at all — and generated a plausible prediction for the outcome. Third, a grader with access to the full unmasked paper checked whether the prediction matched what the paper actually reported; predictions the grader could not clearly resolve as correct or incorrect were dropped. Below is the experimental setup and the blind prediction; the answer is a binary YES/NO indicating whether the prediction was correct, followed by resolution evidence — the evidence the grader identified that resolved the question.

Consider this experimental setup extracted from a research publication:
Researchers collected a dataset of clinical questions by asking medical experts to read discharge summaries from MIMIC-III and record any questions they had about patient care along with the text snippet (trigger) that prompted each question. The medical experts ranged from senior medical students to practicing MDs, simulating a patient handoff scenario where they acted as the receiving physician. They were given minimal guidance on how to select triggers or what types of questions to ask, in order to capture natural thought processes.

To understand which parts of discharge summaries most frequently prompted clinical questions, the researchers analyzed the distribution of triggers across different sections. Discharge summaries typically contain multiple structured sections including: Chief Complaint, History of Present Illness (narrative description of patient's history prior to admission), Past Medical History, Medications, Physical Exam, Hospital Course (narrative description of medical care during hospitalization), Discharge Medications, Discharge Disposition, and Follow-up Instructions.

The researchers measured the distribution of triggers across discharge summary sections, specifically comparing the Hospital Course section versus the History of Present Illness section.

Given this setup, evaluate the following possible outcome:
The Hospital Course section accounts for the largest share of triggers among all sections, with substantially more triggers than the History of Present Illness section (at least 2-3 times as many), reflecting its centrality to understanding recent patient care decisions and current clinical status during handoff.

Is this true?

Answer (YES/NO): NO